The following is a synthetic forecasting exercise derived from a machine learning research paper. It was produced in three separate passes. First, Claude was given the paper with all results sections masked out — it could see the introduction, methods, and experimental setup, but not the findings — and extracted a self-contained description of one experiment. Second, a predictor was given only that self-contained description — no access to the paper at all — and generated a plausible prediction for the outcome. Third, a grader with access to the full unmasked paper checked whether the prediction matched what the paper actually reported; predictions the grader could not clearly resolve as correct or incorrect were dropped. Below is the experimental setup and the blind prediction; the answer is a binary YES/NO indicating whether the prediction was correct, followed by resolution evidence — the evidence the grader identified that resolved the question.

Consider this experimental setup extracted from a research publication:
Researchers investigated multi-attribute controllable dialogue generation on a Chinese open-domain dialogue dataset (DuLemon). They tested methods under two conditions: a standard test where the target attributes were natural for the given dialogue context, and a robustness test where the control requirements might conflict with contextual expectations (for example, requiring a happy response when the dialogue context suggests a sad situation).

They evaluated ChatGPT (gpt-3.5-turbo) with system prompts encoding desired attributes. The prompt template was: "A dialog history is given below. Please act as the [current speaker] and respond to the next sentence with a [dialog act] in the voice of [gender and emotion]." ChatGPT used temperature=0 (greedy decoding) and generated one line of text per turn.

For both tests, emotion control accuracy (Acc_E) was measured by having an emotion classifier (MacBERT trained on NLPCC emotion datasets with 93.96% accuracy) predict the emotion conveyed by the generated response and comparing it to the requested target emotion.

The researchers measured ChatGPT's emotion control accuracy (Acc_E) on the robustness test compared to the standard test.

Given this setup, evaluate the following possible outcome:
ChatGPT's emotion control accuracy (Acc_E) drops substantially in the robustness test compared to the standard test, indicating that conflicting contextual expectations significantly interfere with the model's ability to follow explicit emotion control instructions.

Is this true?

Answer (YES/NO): YES